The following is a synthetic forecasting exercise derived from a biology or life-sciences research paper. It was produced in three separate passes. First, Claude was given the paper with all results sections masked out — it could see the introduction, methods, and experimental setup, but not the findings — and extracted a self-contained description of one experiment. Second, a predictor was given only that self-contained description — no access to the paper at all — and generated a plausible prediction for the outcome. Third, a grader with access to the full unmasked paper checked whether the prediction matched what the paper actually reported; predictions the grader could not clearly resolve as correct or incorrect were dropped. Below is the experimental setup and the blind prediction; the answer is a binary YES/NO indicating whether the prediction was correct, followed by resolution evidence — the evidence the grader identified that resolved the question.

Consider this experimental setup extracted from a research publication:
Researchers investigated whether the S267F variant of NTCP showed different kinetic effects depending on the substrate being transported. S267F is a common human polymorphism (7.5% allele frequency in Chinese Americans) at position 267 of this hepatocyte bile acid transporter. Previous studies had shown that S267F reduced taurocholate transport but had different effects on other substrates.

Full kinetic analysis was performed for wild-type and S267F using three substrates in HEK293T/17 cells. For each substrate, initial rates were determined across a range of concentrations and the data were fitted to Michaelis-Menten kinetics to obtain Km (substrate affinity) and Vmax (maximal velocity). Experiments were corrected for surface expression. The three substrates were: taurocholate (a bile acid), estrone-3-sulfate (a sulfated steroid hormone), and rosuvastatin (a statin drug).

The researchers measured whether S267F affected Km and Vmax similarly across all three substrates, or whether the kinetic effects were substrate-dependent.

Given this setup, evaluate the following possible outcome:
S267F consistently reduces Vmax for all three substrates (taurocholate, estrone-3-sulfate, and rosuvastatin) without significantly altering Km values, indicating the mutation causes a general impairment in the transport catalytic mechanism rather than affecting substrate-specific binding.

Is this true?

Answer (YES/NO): NO